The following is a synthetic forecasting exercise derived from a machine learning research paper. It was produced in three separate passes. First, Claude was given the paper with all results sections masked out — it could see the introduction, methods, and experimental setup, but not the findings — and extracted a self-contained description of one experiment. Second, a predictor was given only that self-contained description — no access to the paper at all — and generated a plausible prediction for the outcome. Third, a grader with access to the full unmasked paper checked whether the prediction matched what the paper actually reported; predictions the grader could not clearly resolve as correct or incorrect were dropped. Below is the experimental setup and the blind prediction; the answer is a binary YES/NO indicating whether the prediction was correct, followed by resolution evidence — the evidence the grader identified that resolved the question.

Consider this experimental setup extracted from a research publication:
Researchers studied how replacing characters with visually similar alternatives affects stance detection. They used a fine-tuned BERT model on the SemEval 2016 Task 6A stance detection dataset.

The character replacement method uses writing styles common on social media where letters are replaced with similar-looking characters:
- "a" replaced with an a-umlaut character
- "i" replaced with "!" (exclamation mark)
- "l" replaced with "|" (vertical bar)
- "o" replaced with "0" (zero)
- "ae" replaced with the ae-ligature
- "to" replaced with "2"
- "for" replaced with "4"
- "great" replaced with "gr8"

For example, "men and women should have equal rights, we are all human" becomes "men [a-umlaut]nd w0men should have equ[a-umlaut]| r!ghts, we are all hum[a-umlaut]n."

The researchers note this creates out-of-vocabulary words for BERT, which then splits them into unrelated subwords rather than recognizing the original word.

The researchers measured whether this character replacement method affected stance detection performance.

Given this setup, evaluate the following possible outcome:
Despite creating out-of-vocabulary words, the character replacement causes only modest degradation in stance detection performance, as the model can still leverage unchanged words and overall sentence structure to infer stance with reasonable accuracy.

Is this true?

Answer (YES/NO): NO